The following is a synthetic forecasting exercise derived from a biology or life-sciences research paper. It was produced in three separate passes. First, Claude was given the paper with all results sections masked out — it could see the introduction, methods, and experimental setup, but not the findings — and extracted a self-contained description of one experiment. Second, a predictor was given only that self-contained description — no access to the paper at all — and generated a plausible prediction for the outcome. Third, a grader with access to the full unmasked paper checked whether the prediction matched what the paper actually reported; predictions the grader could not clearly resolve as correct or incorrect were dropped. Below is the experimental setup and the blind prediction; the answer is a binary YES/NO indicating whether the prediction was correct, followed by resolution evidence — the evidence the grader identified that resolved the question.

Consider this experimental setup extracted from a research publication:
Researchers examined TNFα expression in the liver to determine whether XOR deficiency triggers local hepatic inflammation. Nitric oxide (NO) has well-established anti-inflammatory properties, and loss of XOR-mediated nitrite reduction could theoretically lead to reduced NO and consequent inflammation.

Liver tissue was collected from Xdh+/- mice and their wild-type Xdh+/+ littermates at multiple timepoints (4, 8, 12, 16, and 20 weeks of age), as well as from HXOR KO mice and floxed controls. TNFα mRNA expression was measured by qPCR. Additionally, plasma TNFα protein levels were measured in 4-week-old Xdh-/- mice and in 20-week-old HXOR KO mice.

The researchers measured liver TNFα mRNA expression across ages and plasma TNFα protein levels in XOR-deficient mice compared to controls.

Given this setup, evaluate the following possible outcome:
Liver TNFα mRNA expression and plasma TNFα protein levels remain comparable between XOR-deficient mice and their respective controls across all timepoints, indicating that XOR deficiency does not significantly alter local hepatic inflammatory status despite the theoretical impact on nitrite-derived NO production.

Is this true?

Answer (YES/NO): NO